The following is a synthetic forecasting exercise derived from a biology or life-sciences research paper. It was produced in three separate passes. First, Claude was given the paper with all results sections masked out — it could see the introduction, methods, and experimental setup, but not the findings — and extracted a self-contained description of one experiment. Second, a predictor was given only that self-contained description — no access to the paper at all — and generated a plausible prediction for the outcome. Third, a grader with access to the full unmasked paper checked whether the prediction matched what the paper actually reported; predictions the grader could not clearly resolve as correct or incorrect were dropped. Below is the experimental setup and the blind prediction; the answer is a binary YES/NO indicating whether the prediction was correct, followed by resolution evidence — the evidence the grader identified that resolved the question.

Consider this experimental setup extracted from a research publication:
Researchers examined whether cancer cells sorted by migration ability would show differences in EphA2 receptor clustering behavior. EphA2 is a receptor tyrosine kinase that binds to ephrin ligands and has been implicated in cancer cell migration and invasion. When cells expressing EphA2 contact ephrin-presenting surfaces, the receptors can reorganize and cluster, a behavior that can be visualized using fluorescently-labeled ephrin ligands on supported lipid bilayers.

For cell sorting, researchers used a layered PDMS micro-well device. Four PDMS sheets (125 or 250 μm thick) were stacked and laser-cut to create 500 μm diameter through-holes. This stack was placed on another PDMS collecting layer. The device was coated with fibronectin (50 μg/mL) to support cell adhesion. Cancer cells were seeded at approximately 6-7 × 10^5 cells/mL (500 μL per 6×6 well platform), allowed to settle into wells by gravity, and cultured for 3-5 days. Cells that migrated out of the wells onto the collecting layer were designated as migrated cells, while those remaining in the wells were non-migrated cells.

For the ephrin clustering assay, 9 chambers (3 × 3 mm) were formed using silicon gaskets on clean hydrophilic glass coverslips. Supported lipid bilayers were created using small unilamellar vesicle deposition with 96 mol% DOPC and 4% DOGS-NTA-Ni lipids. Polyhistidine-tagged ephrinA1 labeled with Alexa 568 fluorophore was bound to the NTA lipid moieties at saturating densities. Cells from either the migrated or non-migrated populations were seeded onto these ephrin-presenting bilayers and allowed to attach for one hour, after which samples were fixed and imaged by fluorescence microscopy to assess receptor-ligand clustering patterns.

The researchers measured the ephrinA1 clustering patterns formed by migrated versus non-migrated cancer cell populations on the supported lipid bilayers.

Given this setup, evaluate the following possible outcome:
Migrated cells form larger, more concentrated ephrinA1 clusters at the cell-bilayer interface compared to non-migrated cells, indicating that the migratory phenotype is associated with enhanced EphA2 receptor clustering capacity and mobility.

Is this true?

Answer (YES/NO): YES